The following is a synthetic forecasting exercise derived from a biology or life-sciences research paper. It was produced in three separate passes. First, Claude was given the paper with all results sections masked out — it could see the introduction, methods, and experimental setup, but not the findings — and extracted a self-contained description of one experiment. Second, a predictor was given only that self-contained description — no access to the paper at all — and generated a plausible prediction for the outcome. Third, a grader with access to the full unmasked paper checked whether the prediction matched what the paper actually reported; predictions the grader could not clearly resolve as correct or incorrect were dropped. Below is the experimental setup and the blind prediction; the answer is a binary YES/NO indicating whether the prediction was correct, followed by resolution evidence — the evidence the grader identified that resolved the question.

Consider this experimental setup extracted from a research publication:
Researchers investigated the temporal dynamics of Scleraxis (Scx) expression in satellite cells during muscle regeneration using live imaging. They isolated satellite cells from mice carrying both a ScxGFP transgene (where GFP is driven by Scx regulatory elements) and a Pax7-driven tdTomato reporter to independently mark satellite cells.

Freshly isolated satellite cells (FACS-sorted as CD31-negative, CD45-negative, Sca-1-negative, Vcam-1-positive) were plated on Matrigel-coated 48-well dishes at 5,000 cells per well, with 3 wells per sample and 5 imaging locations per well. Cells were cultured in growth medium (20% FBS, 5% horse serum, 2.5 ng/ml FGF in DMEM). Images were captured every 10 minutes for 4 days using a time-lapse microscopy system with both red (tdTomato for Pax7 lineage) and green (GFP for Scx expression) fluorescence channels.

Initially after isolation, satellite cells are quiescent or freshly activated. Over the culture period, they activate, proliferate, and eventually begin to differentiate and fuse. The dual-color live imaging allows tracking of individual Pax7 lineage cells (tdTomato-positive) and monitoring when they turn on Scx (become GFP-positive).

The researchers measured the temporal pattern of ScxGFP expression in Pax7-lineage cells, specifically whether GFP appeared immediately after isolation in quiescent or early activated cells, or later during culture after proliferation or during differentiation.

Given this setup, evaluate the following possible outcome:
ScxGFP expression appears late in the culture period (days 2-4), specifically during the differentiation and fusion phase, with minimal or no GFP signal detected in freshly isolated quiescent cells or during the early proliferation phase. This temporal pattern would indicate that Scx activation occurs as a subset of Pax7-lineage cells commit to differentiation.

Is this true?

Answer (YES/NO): NO